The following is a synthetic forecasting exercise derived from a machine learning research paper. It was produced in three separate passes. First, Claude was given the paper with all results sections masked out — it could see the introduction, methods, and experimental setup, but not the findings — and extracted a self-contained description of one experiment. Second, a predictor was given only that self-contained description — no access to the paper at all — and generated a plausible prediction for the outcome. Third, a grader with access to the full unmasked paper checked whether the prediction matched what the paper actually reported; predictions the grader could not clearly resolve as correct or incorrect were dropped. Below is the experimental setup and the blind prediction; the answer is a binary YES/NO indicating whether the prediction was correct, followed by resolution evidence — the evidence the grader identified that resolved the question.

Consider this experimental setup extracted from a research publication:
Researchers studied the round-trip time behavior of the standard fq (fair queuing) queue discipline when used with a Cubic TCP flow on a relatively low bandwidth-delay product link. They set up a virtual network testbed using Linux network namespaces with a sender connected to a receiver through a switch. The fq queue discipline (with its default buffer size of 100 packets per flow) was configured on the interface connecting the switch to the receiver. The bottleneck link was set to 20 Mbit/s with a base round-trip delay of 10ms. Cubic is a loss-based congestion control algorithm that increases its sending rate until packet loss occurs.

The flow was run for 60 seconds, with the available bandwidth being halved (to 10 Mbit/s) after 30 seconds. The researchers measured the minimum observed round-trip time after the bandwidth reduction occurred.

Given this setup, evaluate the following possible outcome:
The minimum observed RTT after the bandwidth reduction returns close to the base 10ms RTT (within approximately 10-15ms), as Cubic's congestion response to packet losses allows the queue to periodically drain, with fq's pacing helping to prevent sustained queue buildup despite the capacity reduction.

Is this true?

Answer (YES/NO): NO